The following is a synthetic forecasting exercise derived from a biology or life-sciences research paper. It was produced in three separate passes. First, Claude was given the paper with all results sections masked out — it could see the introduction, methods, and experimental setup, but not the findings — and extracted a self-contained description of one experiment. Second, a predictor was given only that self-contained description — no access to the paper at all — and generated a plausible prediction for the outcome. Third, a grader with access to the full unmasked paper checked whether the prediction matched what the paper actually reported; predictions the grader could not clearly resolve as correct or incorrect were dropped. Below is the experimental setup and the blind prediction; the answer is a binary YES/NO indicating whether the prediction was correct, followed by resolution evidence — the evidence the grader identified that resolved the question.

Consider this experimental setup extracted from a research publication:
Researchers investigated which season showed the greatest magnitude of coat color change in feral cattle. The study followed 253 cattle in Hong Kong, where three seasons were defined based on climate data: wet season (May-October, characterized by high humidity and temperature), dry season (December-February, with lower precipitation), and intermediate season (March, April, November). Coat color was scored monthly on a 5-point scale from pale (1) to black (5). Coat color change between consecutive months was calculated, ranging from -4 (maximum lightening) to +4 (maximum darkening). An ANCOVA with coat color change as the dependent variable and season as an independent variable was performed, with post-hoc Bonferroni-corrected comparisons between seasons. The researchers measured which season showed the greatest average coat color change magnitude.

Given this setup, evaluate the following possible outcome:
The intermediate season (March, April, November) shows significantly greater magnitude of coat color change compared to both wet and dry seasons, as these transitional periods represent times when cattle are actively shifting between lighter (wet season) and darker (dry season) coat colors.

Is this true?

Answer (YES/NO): NO